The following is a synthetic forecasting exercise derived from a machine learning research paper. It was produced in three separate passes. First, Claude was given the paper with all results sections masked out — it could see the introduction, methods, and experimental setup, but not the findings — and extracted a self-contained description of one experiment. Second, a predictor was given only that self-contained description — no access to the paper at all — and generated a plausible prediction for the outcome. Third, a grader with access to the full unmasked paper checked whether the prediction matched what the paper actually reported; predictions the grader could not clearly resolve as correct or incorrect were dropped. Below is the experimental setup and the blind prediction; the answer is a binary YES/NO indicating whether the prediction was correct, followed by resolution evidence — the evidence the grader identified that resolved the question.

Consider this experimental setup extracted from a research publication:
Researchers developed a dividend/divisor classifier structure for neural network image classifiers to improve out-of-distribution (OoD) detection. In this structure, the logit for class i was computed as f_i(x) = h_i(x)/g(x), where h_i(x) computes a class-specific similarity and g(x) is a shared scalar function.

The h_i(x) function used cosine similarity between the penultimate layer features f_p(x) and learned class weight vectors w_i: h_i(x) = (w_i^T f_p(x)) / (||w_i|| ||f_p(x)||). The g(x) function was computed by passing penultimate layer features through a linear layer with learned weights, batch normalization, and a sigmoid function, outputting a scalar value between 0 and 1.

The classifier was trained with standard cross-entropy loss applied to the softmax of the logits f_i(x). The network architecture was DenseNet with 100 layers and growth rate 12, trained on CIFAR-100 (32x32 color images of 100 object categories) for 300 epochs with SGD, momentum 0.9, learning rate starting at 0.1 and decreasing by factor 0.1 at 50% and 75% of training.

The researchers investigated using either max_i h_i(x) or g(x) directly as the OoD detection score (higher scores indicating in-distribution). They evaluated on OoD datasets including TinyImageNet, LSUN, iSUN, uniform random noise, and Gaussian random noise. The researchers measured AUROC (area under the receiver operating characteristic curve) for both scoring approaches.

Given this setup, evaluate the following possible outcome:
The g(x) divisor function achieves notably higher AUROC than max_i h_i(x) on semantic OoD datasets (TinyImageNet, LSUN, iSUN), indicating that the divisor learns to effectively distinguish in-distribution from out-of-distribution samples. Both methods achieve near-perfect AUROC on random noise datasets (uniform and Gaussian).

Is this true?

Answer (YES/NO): NO